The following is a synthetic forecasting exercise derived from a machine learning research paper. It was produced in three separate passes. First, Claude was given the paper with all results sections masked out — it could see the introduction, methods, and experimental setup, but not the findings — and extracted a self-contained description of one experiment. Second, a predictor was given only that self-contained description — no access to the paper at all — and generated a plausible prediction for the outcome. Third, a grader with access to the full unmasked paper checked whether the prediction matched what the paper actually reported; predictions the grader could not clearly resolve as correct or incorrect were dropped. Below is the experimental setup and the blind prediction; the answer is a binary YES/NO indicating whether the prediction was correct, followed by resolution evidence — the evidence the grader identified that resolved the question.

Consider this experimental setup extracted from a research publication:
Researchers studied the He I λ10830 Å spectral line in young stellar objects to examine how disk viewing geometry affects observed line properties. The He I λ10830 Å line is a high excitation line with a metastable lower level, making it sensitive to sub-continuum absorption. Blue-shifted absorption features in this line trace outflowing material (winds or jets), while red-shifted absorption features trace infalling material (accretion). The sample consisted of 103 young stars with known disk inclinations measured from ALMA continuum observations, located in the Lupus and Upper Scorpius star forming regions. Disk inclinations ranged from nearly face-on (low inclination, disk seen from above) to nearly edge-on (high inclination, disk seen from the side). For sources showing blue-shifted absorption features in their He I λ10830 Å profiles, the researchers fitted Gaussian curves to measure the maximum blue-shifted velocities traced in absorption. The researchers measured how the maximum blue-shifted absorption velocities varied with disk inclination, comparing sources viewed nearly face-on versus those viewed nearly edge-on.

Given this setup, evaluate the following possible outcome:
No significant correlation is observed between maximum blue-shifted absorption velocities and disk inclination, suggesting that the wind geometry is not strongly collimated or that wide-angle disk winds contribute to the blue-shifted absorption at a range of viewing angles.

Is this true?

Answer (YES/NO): NO